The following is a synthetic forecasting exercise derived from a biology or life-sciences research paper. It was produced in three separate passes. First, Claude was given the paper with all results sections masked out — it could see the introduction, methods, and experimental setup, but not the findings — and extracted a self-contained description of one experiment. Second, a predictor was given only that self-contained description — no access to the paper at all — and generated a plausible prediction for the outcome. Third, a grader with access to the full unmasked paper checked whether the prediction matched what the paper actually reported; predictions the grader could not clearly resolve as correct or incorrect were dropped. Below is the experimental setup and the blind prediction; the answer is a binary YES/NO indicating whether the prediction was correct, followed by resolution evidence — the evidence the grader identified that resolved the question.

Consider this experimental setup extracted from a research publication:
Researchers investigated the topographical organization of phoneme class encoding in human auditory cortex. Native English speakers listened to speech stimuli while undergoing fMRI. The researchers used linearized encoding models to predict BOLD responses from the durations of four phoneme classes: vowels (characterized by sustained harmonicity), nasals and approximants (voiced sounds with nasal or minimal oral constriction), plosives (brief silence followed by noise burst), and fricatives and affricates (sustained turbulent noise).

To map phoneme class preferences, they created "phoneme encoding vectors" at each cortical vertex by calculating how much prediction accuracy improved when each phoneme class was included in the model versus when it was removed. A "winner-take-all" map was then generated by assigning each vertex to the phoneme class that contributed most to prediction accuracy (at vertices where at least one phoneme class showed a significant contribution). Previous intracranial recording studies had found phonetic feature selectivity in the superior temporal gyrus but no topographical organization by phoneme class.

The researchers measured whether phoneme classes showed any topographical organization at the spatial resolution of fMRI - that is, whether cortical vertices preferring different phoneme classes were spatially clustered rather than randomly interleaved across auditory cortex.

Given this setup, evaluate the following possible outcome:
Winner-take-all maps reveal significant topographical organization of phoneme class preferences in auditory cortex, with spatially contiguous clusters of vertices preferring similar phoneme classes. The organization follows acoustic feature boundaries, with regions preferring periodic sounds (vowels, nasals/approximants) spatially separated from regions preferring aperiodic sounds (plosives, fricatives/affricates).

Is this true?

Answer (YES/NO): NO